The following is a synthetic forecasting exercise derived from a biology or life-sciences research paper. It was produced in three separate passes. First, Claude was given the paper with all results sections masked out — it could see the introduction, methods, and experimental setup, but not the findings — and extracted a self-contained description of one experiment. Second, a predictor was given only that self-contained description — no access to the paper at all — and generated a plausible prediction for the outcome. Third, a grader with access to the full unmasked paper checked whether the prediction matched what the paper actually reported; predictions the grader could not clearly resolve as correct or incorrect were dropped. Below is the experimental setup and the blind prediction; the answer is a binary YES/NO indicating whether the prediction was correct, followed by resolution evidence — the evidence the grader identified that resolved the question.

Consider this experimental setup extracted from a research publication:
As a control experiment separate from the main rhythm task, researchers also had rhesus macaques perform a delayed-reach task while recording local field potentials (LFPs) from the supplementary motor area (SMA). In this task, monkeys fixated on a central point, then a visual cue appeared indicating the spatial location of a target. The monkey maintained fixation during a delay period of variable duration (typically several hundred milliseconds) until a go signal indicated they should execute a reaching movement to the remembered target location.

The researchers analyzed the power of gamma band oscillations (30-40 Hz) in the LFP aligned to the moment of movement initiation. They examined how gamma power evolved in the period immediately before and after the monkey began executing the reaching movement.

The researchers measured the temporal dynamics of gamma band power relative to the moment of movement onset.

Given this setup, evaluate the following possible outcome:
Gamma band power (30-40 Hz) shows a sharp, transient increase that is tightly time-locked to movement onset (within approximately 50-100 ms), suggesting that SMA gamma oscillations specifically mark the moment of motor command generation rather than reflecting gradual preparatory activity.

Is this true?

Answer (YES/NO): NO